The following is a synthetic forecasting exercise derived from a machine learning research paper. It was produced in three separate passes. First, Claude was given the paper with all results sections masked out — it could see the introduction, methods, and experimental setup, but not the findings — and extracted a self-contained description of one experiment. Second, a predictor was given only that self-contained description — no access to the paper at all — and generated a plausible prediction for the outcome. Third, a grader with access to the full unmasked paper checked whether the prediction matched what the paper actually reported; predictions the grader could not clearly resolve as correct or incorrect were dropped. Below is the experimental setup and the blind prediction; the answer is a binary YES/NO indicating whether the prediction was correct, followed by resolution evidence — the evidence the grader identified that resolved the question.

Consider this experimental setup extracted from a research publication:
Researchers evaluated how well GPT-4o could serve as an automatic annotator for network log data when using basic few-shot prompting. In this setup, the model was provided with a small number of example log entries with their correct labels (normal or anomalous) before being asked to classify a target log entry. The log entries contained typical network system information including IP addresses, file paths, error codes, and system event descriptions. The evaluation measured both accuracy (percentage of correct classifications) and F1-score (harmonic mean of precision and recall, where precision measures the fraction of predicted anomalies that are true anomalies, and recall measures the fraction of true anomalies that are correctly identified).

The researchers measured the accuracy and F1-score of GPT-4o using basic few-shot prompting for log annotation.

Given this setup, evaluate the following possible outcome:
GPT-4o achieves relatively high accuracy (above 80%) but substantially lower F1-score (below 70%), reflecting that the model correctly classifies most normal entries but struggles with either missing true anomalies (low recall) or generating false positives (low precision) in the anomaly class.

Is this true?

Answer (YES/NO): NO